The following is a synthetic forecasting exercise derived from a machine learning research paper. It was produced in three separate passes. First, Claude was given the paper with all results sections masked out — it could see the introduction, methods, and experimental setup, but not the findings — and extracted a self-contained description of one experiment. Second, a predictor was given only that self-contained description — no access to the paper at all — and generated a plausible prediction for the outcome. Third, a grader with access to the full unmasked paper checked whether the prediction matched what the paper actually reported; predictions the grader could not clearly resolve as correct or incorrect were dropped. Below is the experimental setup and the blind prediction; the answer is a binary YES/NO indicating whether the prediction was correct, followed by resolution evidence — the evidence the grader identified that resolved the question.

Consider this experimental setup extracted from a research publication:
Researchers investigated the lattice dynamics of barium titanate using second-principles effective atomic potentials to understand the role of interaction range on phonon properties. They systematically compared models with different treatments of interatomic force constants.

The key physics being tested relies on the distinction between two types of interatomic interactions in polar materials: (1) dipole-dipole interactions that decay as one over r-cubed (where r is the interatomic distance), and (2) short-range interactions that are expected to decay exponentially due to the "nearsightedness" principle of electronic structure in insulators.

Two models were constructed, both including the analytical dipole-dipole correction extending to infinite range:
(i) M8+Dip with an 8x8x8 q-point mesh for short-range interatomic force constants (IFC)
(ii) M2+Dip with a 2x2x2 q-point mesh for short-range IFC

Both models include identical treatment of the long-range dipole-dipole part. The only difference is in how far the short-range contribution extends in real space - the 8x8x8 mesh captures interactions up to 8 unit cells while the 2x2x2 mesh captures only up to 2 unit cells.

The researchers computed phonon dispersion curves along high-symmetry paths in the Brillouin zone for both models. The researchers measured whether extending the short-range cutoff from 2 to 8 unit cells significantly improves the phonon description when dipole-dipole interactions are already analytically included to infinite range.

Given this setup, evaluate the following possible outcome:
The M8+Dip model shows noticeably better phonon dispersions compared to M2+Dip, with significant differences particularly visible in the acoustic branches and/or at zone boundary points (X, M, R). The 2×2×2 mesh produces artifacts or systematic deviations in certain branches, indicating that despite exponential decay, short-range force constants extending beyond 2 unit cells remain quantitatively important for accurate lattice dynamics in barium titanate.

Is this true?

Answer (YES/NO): NO